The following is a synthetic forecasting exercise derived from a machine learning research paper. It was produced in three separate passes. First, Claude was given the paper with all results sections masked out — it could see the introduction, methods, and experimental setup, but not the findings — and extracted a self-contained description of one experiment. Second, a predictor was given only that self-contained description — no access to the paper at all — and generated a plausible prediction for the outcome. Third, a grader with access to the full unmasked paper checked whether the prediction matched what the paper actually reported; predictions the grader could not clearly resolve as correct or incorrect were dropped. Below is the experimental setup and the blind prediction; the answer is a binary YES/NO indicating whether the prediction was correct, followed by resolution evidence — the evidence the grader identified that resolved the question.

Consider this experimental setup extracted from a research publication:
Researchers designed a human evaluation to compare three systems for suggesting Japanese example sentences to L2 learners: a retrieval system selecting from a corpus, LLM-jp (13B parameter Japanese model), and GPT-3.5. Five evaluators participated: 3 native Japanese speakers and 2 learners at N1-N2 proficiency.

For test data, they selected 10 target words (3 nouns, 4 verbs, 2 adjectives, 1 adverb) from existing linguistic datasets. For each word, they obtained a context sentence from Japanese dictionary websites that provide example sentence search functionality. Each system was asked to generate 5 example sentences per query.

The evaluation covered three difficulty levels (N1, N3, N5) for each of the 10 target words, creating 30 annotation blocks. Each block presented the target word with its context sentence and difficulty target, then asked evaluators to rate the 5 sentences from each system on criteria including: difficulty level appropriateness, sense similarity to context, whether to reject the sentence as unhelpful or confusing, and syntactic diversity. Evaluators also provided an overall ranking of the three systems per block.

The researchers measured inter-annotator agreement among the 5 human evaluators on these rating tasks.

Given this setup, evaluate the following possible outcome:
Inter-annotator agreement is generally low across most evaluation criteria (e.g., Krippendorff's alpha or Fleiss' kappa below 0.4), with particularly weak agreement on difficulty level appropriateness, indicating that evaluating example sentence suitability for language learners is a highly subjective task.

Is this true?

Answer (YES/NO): NO